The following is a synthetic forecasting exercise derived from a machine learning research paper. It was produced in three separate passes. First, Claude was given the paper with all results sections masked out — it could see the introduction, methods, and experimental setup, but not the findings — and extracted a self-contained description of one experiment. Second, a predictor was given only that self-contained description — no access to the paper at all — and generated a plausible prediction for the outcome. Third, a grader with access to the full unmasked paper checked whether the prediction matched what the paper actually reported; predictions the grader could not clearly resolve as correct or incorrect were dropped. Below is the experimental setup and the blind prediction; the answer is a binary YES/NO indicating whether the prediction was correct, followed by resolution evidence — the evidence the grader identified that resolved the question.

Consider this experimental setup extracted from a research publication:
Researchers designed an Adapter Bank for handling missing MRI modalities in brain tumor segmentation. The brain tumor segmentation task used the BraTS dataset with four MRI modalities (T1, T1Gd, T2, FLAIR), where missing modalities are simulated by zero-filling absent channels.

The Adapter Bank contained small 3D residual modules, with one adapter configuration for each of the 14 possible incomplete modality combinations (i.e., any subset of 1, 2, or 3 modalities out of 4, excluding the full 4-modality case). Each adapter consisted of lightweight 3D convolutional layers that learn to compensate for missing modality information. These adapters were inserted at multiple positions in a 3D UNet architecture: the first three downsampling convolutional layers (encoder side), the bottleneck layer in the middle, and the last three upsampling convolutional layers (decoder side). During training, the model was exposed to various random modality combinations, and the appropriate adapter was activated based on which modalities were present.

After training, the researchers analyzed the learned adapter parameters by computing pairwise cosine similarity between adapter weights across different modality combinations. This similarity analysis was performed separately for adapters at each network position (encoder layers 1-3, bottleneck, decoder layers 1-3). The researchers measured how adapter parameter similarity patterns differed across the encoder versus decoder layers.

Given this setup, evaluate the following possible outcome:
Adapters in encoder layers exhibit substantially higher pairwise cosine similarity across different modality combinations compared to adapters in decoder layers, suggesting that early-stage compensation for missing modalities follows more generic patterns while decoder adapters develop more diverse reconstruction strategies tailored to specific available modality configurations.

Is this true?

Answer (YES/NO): NO